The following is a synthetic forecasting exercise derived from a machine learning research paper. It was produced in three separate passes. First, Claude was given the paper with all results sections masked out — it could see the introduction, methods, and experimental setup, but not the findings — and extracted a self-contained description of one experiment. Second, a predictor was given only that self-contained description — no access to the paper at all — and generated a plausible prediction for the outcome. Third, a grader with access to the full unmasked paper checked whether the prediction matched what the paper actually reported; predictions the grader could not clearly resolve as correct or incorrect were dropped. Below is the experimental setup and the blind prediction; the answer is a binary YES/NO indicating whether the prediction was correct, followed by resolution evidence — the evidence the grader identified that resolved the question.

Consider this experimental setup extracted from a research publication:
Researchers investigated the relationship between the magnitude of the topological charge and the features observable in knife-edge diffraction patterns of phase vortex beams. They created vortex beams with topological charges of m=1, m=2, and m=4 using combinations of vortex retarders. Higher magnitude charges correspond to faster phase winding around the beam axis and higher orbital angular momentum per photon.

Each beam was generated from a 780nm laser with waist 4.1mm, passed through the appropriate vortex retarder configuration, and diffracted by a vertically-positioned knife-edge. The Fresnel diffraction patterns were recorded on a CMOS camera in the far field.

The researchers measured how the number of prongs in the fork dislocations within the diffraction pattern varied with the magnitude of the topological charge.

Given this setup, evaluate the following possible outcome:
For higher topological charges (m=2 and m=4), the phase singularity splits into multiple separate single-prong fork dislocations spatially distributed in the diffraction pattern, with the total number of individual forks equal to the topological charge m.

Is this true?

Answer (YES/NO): NO